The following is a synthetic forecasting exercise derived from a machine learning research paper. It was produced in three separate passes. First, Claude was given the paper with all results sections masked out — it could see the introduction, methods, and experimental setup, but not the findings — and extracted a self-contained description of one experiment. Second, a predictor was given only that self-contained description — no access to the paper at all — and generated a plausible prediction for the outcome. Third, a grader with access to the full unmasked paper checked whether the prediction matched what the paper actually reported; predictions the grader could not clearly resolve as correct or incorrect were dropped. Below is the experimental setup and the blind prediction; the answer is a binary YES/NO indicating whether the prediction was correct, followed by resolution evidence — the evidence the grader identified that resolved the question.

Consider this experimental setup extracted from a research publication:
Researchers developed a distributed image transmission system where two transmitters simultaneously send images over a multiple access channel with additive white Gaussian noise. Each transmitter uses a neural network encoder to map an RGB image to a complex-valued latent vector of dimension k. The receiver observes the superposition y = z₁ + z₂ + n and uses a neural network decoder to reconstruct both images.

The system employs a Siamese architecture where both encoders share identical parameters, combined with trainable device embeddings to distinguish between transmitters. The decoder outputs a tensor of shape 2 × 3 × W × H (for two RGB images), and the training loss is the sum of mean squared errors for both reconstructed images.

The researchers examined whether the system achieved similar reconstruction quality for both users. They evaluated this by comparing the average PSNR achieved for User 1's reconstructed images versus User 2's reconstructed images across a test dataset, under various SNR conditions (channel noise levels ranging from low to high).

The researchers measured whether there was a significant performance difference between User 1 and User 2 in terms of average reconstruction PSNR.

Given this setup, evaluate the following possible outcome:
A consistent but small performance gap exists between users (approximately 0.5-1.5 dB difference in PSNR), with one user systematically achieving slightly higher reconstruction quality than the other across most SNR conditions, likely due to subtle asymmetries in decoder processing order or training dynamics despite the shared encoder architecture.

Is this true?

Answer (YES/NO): NO